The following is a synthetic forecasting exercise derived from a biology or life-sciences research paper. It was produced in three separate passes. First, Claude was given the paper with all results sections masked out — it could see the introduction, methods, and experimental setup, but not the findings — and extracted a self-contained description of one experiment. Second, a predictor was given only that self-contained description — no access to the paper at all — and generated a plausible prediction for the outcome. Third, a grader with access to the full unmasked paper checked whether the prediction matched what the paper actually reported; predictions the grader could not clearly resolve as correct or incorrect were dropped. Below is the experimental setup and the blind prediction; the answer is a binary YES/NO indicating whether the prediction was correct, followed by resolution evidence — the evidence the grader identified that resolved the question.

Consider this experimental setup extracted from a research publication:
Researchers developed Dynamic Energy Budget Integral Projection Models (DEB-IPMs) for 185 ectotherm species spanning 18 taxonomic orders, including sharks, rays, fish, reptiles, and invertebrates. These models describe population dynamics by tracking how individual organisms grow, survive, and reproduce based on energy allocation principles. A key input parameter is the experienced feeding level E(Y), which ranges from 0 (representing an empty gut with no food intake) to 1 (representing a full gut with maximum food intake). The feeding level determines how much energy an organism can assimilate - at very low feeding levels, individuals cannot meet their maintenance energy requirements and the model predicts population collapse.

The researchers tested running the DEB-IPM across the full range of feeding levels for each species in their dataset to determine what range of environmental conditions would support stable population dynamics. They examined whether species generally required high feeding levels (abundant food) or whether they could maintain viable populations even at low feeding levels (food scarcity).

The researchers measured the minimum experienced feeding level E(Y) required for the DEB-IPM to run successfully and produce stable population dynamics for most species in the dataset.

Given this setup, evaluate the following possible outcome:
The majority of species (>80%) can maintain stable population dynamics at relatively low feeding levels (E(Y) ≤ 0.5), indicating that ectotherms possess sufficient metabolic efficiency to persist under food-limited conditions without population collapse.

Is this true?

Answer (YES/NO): NO